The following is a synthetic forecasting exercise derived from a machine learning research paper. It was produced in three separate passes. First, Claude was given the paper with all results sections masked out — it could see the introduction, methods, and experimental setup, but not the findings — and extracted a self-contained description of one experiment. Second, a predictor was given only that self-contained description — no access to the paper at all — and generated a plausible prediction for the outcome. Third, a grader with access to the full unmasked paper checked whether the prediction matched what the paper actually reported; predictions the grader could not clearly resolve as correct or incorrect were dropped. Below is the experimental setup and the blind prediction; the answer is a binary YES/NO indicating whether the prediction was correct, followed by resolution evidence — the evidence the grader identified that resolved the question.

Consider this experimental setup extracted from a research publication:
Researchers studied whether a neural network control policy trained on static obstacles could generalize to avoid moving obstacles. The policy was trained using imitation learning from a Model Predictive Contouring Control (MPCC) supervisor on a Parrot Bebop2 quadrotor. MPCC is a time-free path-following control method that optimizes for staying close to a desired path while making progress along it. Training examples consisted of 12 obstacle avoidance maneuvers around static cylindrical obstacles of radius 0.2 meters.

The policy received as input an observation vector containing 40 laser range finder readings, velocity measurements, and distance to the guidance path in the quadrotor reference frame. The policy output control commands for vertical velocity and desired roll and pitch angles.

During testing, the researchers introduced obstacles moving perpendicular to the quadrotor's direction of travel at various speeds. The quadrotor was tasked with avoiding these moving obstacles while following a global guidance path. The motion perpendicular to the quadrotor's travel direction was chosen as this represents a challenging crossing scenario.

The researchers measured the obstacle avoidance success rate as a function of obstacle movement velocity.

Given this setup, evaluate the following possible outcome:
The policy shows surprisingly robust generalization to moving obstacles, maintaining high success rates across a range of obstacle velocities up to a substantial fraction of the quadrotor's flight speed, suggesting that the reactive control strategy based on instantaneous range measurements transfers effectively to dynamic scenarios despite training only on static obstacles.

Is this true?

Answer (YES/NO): YES